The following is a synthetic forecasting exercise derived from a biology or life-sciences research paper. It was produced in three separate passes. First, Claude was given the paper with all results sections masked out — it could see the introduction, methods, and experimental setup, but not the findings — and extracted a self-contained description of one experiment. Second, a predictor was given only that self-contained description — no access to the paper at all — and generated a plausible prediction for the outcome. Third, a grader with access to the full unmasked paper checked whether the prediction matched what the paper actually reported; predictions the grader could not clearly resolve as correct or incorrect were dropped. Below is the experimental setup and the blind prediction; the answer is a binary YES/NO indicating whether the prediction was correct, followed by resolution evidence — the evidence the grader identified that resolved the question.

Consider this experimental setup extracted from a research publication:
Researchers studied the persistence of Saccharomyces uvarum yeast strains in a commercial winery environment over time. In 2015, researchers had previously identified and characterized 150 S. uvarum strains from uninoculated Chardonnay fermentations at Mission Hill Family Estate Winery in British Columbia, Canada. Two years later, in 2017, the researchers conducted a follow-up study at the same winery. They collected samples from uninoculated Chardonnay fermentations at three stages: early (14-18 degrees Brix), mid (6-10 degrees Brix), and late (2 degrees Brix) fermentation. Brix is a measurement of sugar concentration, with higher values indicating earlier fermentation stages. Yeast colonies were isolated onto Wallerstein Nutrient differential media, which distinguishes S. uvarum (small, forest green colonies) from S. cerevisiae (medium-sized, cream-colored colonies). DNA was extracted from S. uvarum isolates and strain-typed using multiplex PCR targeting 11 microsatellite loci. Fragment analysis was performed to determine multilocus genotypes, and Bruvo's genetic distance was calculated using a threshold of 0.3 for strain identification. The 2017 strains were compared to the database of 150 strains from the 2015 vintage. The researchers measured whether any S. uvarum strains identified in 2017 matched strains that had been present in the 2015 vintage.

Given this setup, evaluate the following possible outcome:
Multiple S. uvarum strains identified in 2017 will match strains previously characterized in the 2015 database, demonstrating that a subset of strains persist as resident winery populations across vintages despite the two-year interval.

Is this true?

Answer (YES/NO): YES